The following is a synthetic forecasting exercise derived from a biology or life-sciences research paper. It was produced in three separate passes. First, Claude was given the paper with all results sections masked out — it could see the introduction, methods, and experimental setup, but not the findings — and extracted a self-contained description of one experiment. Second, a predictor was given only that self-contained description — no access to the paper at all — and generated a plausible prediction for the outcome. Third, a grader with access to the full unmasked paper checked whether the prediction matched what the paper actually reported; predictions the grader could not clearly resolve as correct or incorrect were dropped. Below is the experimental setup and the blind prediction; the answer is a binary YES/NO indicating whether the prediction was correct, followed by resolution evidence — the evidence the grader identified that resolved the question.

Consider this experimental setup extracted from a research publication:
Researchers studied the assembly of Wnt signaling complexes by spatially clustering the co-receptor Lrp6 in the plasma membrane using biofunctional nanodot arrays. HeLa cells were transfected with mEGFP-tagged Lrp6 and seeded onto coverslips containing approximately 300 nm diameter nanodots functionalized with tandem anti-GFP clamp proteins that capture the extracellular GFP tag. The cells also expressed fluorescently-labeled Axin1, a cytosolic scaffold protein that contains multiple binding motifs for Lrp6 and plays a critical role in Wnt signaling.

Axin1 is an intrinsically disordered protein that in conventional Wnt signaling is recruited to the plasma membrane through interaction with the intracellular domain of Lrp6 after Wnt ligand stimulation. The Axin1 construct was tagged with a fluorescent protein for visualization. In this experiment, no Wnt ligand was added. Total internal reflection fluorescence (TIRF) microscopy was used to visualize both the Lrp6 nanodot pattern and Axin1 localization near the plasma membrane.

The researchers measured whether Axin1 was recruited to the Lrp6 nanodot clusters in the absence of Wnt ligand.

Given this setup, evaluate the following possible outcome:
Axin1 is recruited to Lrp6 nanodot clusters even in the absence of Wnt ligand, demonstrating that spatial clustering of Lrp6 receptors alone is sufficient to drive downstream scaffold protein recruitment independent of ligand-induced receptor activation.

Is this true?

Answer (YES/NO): YES